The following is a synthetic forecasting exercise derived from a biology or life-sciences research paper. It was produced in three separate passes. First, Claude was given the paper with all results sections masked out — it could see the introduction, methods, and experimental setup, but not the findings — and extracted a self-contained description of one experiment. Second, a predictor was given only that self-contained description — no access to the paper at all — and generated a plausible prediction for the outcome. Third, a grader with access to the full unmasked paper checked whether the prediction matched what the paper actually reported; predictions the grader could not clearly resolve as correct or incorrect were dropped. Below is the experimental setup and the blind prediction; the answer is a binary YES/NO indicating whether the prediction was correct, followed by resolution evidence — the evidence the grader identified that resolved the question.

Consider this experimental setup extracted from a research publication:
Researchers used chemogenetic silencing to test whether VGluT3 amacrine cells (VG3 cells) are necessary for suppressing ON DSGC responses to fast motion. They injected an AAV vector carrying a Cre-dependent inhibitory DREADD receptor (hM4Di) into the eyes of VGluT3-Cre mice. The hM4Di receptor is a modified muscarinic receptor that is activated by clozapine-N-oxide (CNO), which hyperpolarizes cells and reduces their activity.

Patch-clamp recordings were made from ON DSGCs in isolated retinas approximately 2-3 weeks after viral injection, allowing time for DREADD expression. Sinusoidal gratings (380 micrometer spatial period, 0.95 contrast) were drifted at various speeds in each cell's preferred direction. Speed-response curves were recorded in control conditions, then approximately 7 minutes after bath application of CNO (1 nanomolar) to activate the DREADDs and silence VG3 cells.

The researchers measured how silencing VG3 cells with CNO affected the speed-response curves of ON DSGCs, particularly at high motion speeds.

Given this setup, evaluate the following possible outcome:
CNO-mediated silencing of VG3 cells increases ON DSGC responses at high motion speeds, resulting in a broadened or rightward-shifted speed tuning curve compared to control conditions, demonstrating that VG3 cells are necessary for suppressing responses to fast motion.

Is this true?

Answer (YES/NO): YES